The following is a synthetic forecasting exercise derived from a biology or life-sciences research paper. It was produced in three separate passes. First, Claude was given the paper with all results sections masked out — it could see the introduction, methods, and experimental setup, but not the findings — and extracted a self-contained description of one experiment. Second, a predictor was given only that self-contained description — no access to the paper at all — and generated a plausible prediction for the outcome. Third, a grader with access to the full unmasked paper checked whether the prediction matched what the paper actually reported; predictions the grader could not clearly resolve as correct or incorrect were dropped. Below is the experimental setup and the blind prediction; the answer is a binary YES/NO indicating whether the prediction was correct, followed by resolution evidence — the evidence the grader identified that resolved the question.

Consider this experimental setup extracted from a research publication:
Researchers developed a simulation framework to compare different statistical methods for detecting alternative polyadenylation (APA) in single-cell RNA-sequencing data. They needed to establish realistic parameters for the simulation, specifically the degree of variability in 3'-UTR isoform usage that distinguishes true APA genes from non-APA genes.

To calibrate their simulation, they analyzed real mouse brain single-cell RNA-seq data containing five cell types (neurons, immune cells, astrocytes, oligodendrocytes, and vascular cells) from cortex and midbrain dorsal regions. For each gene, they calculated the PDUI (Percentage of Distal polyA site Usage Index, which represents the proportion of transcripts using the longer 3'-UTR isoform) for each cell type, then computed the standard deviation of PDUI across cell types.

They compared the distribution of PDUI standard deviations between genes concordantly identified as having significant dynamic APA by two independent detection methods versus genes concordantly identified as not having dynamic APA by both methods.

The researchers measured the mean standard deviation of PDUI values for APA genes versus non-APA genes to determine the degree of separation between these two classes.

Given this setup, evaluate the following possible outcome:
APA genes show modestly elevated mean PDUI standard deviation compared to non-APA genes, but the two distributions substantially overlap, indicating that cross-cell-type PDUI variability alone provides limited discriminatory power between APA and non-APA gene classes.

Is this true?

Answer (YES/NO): NO